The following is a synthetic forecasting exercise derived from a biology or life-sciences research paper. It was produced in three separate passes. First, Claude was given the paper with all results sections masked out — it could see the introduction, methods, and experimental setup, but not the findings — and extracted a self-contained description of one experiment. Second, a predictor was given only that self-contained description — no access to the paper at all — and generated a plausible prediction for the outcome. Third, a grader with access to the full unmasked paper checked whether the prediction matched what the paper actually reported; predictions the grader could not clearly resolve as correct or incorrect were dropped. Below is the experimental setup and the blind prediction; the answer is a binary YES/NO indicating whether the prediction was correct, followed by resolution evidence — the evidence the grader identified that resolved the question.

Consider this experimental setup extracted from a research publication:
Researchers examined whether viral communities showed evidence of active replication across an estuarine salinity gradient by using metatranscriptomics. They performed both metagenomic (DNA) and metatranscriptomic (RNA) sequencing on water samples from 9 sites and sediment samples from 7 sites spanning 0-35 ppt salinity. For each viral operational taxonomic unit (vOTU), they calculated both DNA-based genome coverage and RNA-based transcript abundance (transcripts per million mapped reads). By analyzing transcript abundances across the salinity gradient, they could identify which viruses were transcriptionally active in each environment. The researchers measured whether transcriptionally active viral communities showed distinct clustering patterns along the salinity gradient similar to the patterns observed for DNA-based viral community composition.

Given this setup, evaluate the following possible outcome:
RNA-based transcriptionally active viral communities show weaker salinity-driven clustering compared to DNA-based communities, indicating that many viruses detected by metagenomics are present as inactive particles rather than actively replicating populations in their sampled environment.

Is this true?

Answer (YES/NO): NO